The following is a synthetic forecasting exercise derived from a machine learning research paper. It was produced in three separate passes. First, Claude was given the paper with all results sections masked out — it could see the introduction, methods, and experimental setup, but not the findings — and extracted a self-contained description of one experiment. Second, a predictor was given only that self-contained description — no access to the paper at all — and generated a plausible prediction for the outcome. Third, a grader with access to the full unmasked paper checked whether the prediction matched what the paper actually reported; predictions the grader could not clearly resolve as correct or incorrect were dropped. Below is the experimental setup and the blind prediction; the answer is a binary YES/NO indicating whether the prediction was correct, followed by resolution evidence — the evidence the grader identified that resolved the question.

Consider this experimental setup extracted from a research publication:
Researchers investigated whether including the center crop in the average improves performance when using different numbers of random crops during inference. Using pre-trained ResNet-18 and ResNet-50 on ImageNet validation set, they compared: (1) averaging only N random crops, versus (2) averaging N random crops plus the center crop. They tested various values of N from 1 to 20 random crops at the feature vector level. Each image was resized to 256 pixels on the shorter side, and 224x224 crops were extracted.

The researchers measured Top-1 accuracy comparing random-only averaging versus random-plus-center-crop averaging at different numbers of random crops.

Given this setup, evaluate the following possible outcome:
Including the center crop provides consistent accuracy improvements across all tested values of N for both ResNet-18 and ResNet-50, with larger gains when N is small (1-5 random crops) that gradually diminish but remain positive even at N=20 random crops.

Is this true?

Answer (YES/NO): NO